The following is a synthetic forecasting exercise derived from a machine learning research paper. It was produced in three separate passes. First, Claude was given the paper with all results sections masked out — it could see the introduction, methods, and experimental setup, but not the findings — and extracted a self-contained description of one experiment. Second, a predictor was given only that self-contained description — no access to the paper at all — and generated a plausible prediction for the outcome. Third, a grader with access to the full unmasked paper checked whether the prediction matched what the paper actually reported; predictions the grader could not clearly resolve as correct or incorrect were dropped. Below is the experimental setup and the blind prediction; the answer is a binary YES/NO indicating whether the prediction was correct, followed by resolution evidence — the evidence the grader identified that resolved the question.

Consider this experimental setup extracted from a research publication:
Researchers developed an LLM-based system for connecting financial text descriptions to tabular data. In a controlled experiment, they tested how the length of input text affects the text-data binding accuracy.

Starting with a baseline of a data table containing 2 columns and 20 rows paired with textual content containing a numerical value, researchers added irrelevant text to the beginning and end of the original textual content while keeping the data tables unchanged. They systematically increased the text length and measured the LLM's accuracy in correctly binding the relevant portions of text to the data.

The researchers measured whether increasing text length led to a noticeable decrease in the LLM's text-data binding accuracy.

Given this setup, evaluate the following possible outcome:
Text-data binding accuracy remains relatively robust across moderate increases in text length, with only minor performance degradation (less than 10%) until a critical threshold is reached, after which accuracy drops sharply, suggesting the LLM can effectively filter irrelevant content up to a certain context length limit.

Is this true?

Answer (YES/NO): NO